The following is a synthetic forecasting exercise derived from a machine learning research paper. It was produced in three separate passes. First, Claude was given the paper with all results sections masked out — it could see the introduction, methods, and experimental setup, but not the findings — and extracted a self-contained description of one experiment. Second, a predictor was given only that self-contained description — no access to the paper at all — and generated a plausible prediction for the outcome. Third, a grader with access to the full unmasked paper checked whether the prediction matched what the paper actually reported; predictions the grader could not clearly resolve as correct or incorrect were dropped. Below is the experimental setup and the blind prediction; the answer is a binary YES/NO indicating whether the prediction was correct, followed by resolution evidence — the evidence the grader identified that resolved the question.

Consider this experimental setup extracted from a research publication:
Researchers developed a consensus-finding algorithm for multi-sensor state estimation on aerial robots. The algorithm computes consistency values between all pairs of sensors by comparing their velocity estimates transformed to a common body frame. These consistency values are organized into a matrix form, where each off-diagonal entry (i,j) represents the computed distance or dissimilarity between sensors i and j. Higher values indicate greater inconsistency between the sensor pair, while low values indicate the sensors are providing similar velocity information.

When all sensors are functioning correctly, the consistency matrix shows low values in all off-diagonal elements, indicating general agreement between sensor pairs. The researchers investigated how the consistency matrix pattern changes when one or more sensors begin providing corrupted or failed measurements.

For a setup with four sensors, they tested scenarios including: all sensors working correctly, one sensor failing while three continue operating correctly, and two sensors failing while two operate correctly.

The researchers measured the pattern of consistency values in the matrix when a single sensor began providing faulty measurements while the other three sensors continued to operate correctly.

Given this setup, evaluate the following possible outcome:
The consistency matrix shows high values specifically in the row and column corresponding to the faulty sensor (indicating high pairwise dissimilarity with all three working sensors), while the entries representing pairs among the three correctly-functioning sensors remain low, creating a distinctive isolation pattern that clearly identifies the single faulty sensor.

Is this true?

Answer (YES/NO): YES